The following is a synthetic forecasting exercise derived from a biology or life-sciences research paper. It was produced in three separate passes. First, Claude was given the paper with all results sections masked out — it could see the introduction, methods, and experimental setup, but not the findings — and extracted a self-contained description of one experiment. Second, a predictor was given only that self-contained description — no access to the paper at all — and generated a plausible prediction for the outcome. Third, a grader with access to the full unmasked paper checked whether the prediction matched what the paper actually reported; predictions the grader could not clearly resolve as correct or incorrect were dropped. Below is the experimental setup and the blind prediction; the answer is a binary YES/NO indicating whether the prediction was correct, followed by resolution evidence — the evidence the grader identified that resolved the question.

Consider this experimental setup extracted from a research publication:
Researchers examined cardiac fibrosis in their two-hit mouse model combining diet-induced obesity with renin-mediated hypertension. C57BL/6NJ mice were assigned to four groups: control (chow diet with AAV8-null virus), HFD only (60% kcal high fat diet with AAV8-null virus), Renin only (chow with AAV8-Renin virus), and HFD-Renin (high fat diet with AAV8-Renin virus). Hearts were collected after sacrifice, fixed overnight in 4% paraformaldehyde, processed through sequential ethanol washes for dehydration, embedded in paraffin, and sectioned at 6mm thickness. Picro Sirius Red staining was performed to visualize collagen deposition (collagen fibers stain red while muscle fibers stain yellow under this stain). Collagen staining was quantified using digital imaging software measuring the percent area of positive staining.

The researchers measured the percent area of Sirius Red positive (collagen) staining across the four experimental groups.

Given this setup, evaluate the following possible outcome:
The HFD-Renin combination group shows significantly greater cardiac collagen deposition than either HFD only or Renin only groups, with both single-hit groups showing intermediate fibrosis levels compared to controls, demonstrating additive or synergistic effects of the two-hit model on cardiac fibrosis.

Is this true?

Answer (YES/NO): NO